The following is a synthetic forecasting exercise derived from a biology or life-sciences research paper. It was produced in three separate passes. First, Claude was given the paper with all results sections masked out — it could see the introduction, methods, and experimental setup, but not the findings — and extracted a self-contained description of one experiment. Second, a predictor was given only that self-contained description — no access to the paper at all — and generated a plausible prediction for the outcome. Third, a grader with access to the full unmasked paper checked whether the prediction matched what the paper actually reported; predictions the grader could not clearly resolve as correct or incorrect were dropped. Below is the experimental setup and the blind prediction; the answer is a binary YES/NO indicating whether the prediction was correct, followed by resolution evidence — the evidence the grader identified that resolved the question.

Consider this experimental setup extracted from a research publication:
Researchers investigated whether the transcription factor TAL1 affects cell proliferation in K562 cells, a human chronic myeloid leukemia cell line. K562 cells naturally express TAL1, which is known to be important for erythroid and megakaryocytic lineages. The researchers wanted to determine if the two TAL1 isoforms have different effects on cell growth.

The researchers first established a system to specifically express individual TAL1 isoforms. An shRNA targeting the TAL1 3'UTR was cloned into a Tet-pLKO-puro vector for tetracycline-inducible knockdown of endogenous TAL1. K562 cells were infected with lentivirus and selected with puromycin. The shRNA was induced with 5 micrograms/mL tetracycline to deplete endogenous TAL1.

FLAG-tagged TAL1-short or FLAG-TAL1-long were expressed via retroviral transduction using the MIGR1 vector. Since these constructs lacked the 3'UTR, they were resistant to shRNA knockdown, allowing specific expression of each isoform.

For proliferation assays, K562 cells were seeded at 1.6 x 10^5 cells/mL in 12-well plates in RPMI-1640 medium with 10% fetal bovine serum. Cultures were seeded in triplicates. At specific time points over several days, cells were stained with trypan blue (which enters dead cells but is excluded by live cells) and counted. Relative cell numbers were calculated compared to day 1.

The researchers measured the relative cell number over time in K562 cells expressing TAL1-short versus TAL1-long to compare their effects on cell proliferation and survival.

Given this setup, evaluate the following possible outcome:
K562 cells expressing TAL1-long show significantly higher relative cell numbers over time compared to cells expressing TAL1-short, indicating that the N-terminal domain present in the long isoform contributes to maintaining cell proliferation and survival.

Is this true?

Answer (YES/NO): YES